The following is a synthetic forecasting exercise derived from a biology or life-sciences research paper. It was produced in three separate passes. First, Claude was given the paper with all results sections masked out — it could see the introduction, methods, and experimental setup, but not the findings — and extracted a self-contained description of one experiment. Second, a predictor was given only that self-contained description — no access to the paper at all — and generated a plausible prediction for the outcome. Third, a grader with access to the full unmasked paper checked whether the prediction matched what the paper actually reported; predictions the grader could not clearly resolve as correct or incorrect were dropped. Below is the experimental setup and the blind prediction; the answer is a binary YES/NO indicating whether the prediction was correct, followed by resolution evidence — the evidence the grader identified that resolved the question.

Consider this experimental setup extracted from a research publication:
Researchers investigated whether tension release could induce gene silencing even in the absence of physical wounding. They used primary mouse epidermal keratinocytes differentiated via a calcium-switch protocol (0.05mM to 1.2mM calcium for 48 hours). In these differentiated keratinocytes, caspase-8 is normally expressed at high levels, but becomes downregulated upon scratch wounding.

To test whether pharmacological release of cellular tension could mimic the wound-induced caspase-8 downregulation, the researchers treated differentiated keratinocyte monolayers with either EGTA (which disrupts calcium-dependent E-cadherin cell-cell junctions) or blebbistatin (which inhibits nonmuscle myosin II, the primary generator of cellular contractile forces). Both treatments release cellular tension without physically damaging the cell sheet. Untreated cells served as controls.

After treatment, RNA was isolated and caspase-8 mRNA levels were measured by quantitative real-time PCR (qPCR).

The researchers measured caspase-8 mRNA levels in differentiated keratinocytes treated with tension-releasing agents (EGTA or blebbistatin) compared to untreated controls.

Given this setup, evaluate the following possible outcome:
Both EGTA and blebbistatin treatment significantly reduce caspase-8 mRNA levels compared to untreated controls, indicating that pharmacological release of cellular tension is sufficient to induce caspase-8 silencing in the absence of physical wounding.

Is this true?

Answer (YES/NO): YES